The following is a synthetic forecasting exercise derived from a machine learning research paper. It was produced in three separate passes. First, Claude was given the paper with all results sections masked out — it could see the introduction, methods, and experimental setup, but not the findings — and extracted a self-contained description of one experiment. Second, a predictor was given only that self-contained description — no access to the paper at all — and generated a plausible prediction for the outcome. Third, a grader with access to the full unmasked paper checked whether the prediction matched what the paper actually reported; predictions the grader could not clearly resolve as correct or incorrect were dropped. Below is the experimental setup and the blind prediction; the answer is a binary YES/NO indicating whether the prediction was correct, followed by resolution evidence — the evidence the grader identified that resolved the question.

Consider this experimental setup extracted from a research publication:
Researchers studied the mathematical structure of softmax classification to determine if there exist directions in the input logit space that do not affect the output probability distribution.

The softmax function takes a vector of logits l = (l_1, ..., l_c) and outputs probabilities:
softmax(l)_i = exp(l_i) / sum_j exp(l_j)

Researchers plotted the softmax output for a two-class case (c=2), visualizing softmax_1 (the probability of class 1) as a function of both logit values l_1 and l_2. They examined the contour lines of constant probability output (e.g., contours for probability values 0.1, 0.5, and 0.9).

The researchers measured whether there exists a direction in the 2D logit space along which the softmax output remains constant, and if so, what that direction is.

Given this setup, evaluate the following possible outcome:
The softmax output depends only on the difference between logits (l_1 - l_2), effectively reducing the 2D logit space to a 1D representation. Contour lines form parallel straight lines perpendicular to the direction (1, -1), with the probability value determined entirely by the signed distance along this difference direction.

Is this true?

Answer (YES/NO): YES